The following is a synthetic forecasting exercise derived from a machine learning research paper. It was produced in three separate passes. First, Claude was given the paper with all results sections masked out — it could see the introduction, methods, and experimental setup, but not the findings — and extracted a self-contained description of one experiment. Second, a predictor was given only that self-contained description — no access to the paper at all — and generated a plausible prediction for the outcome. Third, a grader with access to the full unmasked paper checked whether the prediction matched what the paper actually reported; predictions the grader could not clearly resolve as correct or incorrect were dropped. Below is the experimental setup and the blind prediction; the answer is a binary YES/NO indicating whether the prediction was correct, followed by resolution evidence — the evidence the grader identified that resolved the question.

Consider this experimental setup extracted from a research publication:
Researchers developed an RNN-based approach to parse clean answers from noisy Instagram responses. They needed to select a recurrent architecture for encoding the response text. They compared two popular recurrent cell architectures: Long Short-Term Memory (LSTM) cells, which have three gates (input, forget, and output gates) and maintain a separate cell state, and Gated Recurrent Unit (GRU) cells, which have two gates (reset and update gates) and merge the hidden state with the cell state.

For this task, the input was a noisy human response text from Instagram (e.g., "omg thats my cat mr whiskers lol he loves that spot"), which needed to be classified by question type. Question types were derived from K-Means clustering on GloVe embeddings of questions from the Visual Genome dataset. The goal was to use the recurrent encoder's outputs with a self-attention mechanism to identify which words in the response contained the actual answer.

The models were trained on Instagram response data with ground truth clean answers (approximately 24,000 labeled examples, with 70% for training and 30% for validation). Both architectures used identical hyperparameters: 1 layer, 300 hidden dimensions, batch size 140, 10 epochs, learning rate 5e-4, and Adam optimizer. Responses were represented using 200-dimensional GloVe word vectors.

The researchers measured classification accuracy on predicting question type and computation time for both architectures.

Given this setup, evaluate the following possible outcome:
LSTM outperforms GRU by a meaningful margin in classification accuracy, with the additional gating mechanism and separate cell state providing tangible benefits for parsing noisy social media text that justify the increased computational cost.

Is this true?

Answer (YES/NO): NO